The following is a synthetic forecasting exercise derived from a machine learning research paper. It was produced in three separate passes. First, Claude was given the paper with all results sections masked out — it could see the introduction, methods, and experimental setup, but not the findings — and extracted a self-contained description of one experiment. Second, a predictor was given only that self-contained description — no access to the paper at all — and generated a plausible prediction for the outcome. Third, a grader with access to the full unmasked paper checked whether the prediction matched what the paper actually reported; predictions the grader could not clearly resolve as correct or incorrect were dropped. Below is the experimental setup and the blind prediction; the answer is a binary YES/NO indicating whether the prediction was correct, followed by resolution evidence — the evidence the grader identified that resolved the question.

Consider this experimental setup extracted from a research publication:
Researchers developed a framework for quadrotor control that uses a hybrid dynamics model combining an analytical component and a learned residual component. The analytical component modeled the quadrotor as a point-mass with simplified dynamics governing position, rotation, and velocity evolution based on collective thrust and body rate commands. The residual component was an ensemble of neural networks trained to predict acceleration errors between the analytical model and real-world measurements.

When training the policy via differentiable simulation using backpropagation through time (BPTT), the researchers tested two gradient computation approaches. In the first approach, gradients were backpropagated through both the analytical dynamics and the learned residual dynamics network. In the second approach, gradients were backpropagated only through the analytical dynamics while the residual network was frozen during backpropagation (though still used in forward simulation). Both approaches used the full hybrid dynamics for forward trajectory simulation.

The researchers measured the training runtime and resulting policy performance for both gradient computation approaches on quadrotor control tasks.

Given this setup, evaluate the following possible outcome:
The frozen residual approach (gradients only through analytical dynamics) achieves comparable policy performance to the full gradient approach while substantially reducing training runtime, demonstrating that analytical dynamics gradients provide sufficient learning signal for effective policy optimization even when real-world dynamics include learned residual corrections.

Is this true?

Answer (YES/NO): YES